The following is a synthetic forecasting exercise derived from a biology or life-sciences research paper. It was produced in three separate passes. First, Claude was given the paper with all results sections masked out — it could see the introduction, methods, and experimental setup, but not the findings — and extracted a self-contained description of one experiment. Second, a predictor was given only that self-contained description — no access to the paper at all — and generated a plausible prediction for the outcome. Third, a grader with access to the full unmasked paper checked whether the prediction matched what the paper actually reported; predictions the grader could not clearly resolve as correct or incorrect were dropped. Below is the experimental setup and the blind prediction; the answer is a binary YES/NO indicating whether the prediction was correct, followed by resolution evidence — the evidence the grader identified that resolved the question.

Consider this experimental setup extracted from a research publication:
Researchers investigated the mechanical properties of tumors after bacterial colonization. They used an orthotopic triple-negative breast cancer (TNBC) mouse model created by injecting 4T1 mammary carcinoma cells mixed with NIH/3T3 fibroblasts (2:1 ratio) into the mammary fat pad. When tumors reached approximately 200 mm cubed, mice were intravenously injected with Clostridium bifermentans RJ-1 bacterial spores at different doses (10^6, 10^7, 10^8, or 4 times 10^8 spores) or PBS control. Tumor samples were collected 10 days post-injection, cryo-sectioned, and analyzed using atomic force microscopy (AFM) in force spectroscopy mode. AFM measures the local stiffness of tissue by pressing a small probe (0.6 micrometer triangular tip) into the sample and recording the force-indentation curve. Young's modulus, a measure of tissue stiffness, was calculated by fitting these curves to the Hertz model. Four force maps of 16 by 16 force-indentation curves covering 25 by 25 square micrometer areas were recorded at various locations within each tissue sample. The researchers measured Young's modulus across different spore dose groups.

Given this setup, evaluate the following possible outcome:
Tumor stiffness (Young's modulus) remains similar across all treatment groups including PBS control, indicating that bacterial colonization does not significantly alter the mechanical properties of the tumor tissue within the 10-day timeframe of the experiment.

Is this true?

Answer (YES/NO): NO